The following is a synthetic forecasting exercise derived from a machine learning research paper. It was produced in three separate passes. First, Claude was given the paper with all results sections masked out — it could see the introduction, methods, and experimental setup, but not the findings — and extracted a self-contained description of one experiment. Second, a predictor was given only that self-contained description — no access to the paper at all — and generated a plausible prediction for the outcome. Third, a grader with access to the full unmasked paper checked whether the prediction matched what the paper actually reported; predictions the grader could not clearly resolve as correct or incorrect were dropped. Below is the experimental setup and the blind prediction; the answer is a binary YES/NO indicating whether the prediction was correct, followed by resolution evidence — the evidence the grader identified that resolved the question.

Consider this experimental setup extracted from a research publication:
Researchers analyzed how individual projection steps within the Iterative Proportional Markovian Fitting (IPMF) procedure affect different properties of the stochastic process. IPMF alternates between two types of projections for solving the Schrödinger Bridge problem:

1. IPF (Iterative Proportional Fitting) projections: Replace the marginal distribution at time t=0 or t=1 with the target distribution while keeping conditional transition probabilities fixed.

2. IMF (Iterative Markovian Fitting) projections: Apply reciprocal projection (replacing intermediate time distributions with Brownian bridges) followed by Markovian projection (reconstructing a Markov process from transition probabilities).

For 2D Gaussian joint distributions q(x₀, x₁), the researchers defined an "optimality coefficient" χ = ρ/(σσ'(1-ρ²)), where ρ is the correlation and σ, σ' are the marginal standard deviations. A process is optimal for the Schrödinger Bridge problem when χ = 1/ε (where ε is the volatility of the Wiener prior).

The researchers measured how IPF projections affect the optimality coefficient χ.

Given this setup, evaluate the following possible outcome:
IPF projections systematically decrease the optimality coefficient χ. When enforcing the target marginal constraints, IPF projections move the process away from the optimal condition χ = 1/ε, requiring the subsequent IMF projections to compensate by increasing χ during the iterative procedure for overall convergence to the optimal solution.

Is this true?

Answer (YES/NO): NO